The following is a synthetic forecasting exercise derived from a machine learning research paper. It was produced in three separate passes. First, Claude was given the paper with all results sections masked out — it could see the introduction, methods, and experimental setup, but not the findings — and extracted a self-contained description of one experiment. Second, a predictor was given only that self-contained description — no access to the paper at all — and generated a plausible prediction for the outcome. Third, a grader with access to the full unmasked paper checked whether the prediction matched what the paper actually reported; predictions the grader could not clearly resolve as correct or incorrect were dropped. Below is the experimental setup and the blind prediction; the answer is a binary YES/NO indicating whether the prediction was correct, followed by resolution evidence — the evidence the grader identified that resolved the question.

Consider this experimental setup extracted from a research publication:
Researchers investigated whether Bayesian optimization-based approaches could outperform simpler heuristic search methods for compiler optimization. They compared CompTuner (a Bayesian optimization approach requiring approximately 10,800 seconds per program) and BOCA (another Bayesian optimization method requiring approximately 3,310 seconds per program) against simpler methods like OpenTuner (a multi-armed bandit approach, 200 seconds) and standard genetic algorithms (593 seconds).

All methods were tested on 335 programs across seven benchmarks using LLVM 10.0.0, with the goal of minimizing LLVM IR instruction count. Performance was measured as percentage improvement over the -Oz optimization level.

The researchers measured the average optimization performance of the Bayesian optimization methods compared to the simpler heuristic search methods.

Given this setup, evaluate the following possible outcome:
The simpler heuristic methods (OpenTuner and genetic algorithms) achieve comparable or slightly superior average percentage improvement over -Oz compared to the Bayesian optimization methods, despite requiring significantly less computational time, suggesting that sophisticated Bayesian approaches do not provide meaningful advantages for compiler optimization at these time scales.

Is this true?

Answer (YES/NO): NO